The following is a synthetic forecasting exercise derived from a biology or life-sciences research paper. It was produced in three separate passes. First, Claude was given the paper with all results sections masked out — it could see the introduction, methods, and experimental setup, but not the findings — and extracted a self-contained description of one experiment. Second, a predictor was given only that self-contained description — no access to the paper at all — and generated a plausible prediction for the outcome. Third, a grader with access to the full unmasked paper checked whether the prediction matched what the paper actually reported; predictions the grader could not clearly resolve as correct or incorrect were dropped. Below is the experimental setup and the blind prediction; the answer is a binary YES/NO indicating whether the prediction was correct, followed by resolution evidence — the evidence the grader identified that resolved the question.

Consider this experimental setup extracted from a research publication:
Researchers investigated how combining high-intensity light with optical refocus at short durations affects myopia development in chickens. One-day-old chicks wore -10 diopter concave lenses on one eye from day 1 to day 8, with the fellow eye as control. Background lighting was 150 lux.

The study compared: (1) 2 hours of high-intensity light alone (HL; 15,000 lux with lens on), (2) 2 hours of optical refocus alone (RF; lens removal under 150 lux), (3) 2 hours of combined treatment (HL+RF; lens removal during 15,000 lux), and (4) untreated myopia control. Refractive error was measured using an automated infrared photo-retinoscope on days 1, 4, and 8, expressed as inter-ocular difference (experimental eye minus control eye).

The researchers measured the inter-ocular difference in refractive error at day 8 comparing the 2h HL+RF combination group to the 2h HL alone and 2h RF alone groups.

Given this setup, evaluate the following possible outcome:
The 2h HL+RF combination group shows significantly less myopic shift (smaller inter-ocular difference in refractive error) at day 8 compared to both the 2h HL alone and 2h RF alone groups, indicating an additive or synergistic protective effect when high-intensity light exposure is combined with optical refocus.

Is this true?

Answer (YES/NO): NO